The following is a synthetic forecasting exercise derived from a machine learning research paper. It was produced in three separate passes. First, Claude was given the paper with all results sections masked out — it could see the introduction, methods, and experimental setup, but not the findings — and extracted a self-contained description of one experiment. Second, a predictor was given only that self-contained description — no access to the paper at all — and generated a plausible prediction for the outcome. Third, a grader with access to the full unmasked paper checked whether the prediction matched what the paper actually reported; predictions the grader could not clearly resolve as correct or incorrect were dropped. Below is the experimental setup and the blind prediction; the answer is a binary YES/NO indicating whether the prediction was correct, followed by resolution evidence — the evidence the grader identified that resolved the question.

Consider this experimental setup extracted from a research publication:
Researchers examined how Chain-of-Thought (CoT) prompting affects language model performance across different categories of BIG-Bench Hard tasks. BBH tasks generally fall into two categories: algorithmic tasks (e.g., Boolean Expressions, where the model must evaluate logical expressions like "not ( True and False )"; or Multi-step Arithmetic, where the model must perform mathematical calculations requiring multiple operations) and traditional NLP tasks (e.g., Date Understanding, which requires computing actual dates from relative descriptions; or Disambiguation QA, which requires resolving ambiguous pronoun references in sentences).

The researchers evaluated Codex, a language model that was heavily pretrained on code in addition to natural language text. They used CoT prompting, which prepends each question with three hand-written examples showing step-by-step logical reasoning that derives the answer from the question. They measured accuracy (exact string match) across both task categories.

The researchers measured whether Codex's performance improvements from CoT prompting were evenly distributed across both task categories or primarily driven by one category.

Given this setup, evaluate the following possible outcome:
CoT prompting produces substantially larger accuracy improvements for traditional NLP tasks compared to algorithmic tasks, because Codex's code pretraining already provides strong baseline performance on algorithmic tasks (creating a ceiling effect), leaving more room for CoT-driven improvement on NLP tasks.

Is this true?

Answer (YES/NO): NO